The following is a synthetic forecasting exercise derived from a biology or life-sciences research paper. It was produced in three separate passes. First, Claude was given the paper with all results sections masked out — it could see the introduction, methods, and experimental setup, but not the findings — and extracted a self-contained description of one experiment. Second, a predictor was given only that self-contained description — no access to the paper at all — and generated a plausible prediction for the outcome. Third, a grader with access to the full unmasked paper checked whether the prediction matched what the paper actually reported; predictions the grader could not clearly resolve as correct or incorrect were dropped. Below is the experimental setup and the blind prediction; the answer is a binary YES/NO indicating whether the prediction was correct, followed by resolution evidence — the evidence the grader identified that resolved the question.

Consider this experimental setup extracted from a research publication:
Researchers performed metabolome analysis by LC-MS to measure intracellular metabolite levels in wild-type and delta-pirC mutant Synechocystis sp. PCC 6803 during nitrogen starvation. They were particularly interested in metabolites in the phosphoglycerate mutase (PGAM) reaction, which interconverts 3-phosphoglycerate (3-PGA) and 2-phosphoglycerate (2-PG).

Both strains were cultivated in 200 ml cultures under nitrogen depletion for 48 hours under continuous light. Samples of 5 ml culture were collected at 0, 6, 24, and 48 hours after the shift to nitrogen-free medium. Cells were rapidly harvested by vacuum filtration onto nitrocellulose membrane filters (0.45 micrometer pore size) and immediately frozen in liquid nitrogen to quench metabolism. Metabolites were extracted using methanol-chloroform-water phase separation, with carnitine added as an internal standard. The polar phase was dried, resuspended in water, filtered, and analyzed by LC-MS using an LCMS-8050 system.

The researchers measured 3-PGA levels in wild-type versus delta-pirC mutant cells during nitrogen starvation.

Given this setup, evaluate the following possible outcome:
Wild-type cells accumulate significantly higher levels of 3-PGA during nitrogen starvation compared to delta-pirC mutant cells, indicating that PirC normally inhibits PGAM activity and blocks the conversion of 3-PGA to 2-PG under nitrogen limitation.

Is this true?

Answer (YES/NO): YES